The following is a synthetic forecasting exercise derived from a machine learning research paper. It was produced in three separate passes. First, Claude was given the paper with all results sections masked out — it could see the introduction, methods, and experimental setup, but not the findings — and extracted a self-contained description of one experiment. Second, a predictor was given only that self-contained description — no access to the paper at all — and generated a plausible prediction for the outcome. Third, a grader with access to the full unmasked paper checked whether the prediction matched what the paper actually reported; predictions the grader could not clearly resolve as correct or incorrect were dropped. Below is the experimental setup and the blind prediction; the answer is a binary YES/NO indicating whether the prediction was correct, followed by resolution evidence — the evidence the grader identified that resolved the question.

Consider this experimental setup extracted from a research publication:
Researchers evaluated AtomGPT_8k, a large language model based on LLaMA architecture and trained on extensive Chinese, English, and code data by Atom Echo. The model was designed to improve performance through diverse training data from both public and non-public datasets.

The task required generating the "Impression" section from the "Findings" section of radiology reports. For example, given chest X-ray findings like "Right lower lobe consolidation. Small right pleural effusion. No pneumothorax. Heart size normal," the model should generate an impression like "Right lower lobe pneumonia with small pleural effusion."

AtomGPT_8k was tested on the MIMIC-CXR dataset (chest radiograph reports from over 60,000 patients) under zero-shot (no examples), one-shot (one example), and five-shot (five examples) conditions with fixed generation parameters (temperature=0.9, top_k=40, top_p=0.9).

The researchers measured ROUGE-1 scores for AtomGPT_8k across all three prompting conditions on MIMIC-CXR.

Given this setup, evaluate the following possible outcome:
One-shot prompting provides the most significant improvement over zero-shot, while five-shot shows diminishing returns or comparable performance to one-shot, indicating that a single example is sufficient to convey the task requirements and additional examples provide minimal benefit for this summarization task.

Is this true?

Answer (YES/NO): NO